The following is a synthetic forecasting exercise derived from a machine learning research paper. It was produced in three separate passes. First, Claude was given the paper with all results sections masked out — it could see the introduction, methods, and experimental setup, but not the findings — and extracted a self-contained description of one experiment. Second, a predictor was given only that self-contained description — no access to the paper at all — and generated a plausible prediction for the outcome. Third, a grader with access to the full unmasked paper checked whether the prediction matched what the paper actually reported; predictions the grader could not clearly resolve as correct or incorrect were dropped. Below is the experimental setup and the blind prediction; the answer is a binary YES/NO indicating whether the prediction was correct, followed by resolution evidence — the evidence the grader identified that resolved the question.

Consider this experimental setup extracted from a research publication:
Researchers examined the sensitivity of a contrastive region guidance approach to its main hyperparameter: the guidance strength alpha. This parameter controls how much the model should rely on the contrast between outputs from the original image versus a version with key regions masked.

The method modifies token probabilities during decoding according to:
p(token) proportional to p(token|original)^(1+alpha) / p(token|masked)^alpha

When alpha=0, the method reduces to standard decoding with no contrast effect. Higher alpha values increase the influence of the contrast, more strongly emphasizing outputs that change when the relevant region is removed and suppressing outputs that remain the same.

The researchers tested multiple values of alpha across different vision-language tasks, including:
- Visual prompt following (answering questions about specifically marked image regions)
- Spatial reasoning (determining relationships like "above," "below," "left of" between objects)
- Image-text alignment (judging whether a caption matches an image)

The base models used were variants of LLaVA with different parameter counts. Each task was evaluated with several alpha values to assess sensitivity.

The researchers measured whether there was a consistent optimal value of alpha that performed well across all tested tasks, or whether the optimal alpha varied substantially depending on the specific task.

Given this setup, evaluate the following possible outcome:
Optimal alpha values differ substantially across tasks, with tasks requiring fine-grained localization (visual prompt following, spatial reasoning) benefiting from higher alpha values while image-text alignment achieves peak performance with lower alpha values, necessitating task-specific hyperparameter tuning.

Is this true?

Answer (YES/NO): NO